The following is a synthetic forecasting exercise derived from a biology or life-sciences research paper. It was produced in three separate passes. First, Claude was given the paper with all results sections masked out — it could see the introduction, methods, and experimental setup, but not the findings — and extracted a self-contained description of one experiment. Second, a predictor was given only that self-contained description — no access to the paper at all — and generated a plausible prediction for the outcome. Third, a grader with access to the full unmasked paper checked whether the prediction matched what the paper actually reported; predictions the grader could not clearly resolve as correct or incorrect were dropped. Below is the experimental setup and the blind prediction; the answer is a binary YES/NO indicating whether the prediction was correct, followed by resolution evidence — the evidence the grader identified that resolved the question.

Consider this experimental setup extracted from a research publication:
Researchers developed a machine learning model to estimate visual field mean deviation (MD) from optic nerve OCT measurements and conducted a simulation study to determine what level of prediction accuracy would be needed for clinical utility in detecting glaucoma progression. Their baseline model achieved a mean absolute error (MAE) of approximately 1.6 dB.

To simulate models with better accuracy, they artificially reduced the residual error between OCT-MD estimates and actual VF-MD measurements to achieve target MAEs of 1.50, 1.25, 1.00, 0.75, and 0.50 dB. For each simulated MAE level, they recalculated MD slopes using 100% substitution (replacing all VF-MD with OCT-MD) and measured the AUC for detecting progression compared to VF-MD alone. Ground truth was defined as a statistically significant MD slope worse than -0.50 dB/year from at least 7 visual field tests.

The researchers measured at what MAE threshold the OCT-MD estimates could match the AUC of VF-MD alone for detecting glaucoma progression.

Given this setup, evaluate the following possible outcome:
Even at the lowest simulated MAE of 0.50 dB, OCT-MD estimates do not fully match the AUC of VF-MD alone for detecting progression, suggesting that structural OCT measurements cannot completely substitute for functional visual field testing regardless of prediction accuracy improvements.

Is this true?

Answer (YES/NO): NO